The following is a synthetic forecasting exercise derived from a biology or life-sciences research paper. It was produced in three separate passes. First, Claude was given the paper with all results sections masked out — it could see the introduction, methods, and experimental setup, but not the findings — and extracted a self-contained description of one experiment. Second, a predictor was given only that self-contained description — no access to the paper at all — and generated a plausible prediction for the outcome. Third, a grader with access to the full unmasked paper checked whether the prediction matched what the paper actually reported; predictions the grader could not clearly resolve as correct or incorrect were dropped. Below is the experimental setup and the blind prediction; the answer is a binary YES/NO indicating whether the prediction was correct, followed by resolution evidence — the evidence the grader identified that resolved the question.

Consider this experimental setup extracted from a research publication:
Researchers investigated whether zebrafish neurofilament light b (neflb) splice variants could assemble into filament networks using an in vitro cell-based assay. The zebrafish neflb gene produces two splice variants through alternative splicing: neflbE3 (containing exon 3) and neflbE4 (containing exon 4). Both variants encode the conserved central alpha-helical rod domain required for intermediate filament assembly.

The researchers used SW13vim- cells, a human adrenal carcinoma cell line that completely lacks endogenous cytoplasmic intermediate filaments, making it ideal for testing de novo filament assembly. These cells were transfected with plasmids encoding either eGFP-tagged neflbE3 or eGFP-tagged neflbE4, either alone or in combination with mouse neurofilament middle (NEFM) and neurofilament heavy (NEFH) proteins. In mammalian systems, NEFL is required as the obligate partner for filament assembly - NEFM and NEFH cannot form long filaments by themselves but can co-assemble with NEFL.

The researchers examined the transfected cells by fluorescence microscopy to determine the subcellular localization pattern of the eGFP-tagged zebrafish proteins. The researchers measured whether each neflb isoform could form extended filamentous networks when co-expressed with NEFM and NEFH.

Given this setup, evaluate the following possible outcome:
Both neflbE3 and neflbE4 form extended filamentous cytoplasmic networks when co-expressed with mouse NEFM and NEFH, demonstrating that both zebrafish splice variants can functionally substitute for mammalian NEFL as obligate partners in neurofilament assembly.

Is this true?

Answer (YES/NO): NO